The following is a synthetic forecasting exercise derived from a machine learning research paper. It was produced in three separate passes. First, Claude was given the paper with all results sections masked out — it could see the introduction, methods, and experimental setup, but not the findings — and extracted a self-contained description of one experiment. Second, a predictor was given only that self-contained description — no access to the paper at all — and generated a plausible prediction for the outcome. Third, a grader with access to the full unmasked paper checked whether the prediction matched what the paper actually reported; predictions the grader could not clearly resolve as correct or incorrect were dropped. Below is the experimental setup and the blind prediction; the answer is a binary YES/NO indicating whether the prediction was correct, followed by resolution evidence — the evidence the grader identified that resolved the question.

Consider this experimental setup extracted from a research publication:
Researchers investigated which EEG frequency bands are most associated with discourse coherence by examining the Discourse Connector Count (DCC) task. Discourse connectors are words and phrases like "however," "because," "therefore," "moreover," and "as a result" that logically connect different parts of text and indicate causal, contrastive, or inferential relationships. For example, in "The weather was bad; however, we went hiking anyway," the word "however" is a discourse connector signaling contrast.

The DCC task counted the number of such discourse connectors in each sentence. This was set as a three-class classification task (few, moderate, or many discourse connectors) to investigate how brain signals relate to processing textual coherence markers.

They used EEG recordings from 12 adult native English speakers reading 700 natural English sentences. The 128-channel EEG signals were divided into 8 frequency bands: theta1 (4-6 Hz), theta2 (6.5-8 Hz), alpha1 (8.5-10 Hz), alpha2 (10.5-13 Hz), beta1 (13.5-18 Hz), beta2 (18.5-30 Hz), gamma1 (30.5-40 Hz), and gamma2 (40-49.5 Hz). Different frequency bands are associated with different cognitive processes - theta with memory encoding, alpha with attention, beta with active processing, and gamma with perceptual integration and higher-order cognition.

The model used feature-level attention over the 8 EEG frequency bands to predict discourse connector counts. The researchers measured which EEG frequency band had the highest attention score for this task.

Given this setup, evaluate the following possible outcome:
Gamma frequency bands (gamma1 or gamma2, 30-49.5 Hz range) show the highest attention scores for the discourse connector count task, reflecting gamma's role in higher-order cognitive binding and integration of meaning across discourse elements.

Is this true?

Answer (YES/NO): YES